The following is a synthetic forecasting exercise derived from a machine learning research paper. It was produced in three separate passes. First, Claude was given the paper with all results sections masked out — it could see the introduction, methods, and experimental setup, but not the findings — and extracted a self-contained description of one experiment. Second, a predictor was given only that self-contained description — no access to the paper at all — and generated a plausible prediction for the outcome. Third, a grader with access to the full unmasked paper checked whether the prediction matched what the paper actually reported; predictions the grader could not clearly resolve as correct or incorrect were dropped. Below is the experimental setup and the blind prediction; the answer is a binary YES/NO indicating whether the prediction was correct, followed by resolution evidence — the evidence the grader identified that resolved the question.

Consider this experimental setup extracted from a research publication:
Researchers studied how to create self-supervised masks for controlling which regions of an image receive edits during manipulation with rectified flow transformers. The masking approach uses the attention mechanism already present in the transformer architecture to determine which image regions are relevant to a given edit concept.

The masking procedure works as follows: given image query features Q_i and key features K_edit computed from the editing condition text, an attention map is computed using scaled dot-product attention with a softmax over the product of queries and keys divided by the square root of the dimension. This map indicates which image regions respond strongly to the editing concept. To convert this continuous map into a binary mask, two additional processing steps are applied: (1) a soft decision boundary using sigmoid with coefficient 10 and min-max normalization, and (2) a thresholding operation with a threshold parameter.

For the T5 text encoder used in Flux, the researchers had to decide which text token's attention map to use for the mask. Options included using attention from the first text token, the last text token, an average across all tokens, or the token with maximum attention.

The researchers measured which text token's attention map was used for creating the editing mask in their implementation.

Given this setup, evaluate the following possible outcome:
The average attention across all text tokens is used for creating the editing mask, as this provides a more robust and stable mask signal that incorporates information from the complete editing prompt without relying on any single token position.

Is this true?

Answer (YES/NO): NO